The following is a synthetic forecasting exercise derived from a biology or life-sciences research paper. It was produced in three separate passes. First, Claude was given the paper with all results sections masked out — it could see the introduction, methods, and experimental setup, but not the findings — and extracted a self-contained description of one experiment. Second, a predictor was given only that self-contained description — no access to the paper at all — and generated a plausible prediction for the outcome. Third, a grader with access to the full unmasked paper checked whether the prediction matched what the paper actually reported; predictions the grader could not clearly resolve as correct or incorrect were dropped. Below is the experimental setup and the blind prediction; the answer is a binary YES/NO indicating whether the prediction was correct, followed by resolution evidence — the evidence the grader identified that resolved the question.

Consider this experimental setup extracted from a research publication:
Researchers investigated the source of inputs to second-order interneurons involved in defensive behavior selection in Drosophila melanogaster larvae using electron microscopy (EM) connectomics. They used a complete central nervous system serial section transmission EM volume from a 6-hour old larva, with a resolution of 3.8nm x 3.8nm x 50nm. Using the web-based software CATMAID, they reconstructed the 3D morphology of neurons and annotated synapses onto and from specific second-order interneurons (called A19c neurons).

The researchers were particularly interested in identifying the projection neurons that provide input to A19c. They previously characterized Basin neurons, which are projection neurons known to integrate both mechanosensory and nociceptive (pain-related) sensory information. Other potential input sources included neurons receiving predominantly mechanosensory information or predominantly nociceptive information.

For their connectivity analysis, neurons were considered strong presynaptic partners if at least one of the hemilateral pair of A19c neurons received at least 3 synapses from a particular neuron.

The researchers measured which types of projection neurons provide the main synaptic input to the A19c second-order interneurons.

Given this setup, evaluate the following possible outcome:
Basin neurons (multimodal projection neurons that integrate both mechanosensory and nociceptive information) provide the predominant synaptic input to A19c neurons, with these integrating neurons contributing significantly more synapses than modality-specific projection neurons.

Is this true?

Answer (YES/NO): YES